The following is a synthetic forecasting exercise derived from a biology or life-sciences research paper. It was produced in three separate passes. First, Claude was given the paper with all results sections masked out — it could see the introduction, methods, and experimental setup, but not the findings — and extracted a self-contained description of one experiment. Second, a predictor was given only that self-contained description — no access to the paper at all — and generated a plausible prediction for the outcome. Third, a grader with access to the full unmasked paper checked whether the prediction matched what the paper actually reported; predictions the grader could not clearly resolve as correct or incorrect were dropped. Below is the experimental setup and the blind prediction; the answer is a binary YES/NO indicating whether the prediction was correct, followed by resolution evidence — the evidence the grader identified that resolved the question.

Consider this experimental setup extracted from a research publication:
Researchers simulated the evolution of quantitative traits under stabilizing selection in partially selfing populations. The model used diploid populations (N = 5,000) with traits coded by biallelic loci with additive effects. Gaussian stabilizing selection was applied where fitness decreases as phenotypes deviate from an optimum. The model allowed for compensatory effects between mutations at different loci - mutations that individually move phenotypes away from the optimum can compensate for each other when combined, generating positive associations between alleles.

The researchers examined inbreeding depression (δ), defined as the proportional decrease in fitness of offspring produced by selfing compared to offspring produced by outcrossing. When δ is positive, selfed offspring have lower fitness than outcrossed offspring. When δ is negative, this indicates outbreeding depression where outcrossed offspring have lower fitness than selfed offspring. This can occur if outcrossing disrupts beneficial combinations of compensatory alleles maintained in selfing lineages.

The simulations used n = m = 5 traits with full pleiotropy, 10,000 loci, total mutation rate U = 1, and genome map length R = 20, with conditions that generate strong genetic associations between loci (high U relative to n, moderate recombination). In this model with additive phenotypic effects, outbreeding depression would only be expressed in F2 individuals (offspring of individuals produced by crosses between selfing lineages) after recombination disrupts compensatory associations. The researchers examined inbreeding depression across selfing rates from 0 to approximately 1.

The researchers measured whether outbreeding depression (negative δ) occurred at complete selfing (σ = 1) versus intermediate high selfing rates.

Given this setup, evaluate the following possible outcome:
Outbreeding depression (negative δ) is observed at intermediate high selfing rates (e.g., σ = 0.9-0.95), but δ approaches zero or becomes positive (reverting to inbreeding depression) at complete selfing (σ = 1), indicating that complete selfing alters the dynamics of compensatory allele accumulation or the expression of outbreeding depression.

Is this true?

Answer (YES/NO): YES